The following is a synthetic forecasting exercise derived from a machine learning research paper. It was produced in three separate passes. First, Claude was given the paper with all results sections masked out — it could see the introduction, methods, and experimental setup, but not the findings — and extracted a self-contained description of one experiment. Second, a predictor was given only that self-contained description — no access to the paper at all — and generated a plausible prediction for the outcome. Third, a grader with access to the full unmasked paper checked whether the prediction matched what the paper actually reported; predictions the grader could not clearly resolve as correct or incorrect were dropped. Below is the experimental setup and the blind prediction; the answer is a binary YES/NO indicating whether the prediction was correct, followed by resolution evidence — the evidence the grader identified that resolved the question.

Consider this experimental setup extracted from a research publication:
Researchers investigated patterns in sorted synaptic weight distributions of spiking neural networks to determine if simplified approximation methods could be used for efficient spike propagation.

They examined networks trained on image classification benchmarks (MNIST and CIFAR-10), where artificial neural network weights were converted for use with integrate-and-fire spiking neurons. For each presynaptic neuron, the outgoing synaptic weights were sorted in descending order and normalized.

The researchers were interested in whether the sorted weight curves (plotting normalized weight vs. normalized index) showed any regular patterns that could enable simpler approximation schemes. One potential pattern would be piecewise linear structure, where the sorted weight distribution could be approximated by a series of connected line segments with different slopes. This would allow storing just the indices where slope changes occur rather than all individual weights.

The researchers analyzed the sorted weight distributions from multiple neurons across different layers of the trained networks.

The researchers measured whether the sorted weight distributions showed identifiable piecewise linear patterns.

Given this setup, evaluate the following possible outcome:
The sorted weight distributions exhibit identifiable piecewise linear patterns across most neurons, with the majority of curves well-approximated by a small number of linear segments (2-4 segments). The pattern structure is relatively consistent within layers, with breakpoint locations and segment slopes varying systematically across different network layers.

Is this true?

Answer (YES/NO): NO